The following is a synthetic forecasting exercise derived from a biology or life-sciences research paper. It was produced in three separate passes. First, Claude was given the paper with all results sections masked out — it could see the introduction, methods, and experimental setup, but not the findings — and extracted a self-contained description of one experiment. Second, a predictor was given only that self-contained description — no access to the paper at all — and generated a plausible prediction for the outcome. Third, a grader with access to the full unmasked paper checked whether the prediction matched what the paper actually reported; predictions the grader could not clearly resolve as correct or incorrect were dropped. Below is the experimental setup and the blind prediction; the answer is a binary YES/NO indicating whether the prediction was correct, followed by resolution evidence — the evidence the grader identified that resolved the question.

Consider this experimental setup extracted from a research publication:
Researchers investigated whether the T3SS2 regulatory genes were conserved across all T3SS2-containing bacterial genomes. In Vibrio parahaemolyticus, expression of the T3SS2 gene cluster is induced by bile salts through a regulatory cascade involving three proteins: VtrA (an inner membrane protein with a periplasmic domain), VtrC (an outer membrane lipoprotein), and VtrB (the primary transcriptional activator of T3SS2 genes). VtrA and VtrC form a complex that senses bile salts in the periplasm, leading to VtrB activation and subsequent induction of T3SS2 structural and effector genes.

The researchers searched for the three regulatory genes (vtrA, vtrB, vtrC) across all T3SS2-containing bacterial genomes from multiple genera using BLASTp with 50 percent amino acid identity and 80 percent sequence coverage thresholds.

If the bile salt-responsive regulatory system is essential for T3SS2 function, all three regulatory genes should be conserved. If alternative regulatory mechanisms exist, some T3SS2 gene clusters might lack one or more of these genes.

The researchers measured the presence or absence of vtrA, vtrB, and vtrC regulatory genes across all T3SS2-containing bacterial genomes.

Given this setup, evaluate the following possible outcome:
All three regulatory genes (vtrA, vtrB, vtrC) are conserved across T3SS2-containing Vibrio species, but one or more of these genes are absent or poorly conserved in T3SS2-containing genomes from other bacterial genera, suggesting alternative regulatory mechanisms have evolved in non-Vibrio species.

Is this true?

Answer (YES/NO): NO